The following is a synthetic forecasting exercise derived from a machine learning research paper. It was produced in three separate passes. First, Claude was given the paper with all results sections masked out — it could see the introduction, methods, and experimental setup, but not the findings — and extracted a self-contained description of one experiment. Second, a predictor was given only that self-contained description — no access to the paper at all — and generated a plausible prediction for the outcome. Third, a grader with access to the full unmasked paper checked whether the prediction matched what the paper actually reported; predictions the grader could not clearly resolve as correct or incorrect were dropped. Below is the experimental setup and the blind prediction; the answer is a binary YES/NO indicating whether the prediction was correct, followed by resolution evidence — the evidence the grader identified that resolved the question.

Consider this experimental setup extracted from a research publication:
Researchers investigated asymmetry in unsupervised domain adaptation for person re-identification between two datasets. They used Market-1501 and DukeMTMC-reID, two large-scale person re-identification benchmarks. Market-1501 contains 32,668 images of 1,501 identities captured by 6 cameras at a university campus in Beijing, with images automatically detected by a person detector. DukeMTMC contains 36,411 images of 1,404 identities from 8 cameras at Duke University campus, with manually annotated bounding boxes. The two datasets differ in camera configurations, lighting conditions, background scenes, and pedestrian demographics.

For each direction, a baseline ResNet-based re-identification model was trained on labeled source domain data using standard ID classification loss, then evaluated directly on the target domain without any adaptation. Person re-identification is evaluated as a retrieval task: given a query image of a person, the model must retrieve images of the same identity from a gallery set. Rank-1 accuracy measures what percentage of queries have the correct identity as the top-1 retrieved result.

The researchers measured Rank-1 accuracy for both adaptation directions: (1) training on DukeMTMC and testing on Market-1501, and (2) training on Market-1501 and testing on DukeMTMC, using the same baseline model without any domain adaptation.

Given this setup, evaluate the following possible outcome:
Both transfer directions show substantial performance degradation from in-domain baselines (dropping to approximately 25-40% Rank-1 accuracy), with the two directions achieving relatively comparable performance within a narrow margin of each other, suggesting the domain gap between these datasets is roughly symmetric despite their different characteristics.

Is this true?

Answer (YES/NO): NO